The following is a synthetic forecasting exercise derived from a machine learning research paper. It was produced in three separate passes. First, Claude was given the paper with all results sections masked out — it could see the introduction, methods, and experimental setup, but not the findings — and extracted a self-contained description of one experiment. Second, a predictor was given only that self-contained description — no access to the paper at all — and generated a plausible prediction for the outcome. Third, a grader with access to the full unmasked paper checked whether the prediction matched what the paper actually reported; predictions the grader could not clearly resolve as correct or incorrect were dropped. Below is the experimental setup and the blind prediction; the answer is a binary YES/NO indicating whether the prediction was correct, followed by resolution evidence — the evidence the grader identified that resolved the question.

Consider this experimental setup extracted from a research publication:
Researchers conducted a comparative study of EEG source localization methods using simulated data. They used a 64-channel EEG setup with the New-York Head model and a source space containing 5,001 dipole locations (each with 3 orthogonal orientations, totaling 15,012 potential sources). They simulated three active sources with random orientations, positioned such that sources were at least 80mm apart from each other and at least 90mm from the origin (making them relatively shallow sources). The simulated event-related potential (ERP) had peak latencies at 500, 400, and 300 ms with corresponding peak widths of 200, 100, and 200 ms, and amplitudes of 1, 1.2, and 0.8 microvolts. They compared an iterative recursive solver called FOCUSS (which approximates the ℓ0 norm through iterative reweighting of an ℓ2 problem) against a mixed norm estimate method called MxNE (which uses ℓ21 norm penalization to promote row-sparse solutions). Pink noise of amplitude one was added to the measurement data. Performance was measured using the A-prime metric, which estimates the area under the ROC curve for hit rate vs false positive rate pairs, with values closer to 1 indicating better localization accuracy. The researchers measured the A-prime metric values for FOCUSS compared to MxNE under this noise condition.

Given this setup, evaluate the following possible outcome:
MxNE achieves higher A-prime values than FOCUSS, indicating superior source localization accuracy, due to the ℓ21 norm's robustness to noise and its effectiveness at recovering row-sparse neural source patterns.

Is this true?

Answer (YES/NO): YES